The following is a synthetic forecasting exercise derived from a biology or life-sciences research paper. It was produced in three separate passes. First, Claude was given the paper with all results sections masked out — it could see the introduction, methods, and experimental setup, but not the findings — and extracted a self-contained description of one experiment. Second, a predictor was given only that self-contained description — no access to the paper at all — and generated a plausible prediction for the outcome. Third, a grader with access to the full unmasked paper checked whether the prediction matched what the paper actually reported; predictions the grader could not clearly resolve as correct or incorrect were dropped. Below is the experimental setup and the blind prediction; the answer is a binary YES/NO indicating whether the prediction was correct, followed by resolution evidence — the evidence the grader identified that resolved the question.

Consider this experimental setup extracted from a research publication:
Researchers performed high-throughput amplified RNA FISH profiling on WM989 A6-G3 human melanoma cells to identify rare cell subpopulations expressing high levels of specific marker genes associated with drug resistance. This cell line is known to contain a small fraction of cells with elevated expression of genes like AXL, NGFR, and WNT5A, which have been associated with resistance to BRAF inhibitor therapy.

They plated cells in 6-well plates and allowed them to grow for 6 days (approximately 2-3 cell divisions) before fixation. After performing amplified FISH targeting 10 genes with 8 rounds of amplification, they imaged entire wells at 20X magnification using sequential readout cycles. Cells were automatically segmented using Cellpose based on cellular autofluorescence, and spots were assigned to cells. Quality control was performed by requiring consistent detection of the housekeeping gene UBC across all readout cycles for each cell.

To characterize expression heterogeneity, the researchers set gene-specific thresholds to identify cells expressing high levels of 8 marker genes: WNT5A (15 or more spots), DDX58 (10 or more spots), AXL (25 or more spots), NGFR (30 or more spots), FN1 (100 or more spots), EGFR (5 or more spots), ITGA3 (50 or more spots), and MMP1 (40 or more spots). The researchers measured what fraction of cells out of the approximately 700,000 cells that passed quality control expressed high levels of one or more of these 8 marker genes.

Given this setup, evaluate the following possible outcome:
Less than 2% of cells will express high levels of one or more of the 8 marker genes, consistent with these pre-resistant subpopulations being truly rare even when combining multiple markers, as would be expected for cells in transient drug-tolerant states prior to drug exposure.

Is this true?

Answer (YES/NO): NO